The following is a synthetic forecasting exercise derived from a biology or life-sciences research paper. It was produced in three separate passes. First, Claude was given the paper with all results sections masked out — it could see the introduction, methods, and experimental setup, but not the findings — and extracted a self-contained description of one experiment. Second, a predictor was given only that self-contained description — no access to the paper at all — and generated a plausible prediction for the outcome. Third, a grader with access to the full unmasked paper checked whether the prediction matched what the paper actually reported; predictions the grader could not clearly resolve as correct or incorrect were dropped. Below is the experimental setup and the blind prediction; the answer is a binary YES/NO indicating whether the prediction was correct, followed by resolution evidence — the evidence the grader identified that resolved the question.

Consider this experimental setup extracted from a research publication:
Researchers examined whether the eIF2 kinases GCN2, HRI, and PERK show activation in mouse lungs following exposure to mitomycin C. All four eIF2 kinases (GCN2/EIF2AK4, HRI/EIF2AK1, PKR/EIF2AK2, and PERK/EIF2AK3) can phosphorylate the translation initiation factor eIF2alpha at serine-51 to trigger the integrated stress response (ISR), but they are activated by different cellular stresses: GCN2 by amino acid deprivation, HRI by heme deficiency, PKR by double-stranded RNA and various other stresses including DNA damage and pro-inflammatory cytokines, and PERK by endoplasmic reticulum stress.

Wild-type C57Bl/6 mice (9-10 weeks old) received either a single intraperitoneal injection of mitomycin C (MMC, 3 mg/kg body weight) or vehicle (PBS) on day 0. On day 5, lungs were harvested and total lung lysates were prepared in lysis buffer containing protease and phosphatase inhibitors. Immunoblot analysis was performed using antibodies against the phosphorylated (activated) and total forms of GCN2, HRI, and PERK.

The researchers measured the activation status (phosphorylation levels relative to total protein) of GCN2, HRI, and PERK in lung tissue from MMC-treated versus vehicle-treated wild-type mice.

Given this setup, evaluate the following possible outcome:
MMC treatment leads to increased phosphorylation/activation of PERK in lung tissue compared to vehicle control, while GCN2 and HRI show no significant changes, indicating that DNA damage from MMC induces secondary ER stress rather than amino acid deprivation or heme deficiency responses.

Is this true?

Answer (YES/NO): NO